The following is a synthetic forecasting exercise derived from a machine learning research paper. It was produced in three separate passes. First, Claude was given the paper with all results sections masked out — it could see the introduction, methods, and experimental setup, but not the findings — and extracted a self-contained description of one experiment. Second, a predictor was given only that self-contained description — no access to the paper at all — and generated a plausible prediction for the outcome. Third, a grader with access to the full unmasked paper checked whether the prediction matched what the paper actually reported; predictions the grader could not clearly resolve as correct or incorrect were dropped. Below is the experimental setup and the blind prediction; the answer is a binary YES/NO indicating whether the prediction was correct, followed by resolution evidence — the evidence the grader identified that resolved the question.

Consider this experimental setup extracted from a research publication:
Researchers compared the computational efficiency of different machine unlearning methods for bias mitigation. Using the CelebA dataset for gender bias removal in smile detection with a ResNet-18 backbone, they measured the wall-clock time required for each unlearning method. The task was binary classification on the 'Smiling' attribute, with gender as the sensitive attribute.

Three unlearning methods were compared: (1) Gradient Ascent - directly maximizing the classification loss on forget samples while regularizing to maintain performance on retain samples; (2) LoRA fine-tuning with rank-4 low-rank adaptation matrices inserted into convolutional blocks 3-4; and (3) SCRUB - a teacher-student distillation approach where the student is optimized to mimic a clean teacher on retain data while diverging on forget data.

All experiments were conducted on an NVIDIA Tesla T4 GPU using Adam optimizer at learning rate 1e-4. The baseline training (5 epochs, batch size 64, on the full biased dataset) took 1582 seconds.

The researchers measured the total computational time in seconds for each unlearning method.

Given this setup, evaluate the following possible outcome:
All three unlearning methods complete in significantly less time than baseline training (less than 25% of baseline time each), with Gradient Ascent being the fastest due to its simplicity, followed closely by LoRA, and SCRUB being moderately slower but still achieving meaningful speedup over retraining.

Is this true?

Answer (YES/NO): NO